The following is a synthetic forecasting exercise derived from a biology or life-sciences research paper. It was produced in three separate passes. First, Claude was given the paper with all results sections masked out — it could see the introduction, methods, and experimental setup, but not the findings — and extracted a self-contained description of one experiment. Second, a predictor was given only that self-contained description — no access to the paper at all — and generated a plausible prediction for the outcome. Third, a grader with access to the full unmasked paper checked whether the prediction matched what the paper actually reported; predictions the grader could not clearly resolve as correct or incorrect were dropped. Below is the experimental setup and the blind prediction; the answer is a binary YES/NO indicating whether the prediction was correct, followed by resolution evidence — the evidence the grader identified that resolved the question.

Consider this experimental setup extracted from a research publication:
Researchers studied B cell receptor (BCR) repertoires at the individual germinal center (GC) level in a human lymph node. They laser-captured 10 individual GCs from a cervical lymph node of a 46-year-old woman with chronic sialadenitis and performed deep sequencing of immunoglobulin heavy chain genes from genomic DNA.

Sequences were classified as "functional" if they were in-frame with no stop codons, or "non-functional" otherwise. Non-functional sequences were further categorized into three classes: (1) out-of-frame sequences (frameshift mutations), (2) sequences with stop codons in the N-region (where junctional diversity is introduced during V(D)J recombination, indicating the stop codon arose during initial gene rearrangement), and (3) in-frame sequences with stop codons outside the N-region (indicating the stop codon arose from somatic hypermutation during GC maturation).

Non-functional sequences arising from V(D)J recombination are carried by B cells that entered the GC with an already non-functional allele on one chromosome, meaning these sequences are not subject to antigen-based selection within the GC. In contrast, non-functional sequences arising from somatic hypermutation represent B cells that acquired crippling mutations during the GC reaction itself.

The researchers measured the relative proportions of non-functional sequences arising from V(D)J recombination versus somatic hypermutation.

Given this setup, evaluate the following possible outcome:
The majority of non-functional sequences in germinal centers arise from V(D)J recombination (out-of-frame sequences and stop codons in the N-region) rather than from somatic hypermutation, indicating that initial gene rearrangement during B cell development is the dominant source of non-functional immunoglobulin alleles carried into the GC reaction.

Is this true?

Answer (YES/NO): YES